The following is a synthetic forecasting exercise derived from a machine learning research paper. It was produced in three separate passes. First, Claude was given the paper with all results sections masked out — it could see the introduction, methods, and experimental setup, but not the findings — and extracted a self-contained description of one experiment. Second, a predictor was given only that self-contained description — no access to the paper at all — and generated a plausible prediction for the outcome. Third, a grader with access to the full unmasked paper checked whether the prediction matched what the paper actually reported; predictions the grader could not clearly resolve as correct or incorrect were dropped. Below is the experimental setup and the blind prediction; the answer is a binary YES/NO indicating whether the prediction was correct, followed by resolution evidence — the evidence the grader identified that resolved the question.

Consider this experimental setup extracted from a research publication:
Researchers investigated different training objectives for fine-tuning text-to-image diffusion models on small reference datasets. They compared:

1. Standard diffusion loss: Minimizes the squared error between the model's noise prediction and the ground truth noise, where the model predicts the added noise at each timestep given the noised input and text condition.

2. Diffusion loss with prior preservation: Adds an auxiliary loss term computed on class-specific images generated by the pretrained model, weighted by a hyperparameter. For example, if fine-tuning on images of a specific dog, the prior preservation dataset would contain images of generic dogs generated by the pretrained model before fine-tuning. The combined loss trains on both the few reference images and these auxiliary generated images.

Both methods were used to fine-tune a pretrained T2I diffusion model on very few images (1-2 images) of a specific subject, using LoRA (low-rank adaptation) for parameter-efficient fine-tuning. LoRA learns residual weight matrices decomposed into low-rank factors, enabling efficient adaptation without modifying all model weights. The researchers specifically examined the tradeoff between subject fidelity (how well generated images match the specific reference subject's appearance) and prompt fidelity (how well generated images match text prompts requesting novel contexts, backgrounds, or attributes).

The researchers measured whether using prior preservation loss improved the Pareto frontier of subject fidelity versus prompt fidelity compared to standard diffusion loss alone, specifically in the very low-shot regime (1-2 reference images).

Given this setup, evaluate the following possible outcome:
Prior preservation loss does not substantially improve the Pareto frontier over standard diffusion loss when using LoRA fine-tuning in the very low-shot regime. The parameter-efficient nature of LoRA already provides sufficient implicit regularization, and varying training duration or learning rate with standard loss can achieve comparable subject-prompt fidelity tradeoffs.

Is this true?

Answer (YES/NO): NO